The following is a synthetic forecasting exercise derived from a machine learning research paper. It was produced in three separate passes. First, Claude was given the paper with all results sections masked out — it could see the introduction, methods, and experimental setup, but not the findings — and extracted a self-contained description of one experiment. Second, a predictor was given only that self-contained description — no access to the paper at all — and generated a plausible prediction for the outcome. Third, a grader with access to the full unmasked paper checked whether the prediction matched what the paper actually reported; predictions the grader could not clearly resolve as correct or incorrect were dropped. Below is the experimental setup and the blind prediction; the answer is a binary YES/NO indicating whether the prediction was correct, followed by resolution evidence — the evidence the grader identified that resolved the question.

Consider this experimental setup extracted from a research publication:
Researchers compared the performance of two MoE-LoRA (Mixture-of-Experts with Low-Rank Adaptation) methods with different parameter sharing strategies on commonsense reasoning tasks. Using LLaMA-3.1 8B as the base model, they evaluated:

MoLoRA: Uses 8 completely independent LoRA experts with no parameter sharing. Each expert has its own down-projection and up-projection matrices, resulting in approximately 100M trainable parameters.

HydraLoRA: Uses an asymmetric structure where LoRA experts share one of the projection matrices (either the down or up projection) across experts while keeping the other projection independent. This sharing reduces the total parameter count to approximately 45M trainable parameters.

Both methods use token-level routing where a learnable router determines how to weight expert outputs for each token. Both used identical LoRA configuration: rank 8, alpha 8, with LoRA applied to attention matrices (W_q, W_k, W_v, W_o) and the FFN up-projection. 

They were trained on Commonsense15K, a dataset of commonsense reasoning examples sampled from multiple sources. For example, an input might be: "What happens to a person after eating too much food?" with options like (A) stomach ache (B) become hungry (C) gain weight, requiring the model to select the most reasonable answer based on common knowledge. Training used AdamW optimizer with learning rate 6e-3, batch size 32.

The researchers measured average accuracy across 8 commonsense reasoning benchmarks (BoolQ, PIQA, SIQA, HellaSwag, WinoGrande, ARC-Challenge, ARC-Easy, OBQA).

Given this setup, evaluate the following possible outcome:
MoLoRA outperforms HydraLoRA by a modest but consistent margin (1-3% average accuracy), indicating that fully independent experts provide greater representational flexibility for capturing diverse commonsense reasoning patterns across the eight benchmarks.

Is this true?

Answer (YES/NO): NO